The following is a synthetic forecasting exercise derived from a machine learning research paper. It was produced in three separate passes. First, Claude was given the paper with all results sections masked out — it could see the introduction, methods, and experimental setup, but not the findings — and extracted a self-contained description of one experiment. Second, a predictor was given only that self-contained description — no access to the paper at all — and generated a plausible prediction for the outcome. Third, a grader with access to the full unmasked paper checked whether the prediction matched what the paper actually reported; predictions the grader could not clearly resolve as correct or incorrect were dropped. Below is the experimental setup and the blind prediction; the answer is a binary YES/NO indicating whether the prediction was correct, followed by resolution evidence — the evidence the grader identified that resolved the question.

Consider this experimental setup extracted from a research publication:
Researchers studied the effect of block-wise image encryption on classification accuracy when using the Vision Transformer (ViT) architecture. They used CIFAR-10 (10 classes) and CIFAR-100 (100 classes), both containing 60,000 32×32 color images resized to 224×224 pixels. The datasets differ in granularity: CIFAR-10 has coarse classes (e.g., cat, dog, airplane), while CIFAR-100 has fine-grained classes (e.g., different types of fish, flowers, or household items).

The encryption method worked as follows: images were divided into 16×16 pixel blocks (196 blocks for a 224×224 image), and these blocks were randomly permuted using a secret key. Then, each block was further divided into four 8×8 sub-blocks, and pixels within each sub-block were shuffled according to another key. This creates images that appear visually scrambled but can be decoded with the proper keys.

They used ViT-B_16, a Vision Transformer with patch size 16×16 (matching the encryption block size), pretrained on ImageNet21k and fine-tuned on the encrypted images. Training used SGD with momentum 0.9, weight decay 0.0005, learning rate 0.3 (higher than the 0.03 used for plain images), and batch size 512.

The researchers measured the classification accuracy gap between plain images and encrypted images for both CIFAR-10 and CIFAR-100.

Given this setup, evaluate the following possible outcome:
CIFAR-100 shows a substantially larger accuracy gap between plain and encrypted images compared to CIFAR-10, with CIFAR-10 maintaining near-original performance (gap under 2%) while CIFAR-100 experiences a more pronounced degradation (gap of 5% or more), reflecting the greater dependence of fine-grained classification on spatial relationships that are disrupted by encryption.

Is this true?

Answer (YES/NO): NO